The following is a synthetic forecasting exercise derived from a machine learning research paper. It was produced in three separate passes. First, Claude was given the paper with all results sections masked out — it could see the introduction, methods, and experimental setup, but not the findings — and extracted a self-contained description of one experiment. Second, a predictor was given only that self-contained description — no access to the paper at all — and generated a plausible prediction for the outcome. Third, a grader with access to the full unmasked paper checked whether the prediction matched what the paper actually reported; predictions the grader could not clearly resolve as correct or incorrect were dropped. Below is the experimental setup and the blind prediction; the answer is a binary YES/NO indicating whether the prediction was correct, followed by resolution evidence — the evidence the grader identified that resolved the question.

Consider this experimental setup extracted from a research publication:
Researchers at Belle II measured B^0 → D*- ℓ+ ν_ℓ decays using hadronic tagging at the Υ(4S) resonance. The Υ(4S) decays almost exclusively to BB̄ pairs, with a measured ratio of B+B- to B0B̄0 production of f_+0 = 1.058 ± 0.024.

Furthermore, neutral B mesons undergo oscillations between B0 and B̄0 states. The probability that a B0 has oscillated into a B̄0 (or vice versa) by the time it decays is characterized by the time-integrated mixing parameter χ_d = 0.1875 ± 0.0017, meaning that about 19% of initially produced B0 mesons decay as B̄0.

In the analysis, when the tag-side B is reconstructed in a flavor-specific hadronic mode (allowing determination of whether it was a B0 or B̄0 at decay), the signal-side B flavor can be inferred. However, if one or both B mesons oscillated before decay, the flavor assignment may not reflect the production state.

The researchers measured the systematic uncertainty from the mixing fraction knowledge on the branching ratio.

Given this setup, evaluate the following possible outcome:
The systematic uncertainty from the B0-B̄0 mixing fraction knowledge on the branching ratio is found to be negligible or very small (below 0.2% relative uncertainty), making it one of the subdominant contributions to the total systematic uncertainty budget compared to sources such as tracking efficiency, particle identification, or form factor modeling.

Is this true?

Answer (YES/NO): NO